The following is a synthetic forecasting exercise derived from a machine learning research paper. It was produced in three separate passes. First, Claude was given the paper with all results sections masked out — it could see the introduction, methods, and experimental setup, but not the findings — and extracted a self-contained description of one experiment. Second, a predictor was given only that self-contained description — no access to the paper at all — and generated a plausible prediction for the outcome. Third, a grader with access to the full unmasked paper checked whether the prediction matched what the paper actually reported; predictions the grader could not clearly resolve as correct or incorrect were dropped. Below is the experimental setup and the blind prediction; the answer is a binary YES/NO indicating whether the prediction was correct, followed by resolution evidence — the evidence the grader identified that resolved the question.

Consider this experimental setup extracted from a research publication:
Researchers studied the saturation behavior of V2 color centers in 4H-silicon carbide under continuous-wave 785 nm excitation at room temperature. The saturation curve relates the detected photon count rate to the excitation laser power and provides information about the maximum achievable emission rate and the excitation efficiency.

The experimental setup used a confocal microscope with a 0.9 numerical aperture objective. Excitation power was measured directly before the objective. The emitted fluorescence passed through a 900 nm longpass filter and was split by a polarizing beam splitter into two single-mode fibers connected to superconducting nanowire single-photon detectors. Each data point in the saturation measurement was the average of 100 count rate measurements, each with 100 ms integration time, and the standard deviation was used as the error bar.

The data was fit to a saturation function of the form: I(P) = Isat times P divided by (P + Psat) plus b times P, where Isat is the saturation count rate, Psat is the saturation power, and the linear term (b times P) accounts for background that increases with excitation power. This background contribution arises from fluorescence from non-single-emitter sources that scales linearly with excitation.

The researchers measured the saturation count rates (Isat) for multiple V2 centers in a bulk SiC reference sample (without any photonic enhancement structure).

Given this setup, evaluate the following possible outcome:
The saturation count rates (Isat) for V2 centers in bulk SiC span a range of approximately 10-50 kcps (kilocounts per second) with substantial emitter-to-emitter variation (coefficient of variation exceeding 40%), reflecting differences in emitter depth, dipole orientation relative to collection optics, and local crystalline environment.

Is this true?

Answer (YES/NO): NO